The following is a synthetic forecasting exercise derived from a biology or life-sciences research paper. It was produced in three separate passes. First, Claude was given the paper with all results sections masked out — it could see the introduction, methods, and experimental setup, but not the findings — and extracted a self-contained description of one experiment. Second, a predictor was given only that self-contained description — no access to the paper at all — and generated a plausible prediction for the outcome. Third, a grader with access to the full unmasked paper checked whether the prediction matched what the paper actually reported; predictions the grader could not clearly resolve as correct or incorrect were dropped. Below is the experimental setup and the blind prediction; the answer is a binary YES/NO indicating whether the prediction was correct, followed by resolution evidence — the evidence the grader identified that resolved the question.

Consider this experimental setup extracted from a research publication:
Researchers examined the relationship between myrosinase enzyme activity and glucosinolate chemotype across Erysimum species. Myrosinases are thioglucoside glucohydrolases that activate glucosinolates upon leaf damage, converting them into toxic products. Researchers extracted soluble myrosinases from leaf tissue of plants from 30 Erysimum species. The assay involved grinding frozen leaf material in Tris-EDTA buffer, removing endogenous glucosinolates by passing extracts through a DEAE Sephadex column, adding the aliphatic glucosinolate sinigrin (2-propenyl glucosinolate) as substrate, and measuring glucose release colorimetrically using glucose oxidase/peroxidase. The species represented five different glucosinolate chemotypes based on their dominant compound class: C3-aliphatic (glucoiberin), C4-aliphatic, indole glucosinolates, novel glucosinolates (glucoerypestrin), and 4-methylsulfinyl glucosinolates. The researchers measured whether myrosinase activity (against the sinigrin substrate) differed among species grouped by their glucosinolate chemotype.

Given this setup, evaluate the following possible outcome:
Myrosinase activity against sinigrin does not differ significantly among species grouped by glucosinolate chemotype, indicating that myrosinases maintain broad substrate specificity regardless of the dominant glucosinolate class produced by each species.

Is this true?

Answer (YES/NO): NO